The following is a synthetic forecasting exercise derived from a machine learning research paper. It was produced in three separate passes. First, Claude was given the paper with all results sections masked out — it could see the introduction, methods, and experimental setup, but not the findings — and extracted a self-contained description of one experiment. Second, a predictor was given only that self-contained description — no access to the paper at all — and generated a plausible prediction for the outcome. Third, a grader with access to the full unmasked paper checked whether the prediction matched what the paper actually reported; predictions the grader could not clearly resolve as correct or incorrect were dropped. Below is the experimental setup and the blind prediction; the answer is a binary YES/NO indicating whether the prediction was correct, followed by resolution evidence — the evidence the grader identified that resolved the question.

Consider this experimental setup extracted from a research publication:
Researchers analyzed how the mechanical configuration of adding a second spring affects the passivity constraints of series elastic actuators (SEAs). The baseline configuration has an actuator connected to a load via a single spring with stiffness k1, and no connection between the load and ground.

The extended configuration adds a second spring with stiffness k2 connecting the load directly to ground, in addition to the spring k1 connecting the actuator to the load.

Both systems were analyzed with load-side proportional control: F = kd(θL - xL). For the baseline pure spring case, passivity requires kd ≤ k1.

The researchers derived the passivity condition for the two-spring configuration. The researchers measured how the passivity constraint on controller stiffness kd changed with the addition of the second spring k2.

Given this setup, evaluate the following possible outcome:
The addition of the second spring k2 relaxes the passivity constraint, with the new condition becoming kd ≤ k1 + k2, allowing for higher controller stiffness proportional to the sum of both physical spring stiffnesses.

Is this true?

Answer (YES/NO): YES